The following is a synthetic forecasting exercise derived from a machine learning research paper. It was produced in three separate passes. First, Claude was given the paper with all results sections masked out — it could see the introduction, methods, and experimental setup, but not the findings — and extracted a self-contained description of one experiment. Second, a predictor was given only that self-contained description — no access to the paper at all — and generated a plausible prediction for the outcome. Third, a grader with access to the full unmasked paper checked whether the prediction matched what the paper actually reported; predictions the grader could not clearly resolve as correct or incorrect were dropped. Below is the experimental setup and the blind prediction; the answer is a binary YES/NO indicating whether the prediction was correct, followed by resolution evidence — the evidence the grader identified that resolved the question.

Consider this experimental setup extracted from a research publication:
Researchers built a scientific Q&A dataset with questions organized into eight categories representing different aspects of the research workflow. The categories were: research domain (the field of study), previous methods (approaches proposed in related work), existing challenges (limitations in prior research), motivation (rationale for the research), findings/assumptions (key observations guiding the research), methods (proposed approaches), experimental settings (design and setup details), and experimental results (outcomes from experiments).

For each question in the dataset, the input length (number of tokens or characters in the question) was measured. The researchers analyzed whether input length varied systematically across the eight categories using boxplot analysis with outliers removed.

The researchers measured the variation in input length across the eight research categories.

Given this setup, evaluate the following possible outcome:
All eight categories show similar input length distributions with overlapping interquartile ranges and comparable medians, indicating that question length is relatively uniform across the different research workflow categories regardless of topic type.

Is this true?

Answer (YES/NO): NO